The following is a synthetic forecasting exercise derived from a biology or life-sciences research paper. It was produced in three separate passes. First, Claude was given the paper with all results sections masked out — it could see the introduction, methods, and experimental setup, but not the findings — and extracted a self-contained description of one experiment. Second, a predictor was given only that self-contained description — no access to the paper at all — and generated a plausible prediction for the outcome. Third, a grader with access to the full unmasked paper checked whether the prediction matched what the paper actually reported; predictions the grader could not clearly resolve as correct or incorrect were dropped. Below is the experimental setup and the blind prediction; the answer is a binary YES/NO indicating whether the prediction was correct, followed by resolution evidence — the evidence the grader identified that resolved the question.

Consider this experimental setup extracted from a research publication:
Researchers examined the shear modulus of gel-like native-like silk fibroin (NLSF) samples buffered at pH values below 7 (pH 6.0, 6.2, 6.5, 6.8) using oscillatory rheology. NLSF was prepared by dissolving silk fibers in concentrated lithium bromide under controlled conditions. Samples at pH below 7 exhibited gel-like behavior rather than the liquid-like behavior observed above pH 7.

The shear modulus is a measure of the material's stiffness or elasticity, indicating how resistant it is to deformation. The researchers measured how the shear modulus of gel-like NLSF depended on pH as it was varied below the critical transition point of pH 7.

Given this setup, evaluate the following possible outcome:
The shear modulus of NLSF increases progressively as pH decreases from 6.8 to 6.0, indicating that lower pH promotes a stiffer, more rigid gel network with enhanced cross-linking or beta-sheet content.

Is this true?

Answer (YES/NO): YES